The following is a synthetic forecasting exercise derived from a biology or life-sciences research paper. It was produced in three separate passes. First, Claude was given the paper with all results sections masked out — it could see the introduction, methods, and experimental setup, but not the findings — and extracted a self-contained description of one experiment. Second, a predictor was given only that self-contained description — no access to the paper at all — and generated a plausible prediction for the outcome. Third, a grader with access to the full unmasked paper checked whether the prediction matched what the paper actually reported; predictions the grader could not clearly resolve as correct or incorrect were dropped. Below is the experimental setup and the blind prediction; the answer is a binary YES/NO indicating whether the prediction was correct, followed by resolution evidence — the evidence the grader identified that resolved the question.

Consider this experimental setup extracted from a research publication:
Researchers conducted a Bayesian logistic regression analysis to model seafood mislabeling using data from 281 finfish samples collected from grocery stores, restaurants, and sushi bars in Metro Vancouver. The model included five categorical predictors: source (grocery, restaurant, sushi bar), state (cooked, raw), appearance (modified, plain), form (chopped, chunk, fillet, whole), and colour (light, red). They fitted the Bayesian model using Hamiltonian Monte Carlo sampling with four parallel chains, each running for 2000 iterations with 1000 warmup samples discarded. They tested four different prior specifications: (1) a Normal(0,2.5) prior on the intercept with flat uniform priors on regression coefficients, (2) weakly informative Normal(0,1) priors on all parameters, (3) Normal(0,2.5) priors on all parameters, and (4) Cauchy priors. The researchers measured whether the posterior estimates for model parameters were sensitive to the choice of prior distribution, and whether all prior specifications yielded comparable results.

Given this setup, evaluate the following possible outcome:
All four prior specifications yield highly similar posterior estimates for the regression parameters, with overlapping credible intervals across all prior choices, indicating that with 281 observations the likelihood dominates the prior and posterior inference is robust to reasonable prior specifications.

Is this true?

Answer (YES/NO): NO